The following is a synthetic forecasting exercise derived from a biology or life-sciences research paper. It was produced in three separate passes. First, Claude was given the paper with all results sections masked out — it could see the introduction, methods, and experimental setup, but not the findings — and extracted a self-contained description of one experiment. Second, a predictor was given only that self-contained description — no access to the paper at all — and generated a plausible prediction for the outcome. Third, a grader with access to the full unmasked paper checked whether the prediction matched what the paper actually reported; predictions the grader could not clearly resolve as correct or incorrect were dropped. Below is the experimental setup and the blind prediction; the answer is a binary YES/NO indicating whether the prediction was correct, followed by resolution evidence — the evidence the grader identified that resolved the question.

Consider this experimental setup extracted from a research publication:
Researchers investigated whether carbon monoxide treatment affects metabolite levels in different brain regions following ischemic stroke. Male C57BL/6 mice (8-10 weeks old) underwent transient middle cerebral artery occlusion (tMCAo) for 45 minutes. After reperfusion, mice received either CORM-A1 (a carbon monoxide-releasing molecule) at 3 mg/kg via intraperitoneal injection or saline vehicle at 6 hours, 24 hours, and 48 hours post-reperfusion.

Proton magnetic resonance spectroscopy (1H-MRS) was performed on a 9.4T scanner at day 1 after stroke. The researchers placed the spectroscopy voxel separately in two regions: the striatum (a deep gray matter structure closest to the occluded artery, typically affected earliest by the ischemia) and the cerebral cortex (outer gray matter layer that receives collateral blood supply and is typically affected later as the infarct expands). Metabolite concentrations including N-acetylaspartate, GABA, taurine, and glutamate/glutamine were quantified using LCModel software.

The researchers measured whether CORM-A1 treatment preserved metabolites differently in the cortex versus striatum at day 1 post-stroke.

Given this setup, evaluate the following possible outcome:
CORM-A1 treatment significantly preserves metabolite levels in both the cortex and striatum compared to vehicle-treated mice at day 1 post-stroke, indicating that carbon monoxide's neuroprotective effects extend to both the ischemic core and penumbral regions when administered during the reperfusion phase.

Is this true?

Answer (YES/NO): YES